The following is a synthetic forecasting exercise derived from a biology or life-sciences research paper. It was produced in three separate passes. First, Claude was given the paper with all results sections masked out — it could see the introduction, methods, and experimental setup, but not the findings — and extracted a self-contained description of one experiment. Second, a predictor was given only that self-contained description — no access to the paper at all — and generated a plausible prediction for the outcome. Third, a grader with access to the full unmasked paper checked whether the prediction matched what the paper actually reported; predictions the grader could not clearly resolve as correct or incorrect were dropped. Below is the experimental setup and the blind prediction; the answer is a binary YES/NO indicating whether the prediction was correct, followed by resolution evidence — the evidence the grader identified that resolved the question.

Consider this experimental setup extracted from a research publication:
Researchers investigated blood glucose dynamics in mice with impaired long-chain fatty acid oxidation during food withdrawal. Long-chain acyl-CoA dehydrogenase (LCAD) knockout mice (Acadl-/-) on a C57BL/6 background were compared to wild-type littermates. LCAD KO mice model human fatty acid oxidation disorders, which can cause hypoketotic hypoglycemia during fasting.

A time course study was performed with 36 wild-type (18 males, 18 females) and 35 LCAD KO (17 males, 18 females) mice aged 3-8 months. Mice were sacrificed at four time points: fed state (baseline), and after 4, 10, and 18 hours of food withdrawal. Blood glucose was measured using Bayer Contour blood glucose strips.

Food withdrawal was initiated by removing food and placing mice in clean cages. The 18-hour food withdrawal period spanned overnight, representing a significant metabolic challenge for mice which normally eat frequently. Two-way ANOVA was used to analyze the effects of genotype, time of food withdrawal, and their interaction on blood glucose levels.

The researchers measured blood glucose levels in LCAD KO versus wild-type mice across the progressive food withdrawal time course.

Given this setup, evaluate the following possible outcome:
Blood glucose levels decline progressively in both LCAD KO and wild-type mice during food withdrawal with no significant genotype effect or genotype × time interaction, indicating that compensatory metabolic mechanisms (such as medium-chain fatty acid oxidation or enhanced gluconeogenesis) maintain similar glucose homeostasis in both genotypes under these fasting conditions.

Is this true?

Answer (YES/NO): NO